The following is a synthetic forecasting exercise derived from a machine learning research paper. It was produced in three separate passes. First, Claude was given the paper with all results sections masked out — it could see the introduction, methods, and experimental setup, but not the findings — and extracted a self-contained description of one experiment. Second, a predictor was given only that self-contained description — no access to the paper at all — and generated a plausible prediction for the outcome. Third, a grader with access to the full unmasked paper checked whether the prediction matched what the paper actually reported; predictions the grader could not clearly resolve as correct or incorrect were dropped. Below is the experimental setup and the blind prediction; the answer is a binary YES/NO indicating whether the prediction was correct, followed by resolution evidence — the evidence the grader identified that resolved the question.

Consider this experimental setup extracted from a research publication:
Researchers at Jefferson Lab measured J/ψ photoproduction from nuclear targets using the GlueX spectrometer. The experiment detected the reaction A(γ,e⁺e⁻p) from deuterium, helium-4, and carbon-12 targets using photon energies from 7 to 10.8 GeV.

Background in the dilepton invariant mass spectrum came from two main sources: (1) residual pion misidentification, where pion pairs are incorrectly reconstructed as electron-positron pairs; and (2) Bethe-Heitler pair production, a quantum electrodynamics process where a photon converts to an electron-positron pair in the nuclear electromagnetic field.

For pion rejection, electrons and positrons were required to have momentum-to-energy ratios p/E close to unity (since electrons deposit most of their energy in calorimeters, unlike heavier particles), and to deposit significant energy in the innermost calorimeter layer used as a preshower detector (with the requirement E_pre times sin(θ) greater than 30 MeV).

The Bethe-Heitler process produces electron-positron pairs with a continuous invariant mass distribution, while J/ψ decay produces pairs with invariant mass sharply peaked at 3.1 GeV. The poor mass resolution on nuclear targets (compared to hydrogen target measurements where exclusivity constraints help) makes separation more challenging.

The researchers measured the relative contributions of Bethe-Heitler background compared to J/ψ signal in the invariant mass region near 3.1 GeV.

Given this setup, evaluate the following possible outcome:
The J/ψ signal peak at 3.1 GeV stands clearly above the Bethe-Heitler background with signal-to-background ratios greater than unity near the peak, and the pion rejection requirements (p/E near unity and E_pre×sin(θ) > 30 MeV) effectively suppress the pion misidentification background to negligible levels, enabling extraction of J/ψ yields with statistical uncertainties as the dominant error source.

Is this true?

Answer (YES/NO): NO